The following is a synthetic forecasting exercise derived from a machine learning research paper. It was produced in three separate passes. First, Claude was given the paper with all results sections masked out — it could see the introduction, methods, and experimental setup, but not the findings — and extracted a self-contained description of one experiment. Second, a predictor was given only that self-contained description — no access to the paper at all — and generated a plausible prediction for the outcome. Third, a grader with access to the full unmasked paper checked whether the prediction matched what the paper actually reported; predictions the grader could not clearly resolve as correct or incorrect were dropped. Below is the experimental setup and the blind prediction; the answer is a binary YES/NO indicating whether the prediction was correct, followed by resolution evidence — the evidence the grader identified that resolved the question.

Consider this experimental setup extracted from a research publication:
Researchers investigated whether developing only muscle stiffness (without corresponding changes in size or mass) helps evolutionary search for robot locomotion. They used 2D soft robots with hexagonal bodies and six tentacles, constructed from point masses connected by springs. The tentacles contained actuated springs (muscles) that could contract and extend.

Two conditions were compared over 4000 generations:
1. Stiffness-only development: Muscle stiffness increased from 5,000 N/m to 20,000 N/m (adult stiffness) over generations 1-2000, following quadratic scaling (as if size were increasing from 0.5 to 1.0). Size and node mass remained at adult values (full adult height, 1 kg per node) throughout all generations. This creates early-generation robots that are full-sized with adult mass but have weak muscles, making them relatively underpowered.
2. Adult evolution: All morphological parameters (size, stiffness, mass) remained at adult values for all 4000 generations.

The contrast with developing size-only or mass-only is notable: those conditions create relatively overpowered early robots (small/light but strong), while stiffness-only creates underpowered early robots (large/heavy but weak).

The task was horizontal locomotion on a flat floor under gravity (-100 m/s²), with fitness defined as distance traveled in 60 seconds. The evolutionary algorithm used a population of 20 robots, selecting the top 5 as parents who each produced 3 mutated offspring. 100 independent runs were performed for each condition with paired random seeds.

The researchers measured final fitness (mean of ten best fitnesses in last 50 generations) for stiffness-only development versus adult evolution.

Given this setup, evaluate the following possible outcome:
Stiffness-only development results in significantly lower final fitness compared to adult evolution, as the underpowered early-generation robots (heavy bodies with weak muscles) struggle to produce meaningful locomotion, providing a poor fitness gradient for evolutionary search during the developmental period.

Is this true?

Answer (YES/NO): NO